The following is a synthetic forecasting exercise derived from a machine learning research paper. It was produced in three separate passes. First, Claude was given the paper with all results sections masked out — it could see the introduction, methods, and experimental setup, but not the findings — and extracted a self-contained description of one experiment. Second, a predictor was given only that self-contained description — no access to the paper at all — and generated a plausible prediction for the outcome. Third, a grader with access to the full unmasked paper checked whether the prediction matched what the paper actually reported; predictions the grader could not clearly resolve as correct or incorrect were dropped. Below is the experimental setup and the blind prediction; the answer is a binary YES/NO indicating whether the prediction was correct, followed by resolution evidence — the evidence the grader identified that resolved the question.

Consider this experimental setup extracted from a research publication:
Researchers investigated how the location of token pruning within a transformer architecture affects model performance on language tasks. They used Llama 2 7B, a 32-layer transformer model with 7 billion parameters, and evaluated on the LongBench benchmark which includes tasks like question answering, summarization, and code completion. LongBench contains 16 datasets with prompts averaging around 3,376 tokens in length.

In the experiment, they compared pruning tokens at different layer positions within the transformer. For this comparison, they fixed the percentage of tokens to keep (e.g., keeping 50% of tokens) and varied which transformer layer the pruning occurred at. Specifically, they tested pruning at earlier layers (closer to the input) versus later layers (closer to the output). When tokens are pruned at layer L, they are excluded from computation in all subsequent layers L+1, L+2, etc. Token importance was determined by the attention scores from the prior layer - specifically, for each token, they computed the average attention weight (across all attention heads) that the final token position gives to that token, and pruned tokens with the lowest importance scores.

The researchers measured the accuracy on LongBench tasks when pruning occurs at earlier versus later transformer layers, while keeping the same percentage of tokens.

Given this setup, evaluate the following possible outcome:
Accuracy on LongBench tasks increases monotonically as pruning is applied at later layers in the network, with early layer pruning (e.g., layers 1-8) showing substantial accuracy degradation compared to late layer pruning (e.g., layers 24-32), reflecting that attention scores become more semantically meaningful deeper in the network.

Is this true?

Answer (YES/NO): YES